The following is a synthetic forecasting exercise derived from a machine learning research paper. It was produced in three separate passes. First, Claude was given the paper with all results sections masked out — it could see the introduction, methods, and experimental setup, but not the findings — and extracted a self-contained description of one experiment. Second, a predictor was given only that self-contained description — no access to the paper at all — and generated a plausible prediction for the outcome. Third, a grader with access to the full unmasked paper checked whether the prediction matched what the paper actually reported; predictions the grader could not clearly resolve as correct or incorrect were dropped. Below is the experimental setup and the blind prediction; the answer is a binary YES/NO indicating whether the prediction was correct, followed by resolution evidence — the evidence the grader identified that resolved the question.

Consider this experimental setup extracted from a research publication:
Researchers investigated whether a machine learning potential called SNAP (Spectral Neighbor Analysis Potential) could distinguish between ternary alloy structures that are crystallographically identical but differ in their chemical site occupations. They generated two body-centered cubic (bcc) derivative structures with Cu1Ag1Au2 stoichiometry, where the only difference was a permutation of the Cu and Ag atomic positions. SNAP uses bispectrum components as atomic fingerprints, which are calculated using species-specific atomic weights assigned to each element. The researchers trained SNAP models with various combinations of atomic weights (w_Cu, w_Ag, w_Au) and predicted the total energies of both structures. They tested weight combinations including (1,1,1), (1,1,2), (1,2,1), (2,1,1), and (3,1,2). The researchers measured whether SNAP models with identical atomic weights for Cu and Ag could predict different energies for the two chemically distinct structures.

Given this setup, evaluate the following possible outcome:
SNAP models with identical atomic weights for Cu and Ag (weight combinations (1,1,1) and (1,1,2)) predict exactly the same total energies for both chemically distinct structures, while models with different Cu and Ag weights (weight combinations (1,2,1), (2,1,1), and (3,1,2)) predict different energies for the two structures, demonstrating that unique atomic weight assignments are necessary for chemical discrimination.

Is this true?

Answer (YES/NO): YES